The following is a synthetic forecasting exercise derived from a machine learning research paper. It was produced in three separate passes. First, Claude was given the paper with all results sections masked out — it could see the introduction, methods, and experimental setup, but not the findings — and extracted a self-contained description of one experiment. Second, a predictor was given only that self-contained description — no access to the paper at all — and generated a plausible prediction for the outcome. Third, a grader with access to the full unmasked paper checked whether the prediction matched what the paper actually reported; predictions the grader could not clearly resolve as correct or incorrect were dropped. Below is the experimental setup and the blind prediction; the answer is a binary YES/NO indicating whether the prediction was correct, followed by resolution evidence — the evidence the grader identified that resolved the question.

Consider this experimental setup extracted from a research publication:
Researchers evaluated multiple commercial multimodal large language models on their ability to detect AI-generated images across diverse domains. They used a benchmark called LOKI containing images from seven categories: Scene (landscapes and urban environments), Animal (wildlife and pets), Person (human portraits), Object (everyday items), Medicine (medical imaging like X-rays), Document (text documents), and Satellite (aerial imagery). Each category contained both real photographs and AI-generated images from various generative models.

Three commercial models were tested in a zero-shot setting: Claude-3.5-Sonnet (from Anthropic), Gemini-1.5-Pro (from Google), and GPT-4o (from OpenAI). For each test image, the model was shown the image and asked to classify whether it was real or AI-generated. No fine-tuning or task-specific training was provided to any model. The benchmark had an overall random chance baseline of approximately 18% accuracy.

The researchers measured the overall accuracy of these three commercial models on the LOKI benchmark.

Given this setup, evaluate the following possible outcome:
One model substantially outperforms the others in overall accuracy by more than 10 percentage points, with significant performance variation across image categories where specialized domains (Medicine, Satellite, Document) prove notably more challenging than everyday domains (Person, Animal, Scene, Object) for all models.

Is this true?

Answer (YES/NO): NO